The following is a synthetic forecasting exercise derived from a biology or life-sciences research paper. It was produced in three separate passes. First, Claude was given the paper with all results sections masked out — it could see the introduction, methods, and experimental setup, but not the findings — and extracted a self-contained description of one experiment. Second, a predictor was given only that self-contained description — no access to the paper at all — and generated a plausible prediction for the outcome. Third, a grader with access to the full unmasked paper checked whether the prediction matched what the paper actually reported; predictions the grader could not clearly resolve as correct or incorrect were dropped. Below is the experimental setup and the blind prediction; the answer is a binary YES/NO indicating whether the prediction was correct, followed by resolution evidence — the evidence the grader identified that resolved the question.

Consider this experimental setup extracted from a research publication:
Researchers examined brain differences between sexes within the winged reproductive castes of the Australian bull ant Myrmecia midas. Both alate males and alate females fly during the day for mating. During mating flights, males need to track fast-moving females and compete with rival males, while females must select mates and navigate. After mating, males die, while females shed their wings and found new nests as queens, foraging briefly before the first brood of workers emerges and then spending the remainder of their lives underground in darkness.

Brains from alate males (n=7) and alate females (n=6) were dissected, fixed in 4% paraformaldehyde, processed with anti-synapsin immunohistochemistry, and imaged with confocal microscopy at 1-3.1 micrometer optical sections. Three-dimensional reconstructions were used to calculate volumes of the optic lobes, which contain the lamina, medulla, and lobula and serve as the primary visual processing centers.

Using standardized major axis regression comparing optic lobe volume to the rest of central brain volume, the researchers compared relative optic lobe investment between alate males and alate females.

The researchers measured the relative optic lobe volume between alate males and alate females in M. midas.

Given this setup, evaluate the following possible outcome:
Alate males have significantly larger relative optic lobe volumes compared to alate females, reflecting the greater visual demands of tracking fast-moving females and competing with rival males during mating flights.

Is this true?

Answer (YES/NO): YES